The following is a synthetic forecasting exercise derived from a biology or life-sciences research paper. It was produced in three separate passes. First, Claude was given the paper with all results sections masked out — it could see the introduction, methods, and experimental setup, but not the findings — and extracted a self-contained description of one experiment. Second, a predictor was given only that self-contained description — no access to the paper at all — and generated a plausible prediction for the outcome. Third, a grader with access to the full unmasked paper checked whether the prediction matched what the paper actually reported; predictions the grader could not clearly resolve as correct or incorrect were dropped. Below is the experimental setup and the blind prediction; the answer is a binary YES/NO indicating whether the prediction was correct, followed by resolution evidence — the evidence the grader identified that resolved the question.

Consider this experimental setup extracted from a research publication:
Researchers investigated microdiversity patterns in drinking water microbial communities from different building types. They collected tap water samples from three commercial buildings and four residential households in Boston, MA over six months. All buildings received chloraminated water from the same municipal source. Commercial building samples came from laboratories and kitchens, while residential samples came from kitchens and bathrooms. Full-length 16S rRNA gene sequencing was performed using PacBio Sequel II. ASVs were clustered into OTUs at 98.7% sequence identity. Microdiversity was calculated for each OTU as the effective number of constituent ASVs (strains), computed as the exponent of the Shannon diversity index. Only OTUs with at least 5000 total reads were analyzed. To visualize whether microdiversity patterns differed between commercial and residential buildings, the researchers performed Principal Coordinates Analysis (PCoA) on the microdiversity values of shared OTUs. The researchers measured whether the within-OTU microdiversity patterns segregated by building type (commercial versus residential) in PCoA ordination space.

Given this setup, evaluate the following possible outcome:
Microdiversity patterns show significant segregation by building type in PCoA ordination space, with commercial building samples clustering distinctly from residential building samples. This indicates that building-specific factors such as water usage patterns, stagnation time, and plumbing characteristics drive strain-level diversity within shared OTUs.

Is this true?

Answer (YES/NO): YES